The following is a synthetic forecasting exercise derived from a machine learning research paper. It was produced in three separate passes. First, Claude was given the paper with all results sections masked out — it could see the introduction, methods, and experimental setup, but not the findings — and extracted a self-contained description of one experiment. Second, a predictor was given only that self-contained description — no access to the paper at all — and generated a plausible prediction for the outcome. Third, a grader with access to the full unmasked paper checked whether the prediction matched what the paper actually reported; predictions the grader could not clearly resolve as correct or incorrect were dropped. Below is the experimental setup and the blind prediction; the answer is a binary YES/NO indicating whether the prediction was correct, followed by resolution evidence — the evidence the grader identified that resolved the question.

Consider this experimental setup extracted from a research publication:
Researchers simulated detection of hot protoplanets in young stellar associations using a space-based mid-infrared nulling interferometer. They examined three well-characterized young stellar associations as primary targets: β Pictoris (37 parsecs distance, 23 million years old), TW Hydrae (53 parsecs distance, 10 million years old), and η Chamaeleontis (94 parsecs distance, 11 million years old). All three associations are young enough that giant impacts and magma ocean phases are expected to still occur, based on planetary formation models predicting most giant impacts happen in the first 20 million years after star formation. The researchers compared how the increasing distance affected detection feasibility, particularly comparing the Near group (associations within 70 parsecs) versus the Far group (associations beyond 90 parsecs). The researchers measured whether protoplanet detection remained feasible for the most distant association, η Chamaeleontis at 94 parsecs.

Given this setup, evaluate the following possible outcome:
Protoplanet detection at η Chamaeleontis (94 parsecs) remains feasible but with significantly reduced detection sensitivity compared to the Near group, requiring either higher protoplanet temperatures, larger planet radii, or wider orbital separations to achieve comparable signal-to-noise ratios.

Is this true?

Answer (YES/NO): YES